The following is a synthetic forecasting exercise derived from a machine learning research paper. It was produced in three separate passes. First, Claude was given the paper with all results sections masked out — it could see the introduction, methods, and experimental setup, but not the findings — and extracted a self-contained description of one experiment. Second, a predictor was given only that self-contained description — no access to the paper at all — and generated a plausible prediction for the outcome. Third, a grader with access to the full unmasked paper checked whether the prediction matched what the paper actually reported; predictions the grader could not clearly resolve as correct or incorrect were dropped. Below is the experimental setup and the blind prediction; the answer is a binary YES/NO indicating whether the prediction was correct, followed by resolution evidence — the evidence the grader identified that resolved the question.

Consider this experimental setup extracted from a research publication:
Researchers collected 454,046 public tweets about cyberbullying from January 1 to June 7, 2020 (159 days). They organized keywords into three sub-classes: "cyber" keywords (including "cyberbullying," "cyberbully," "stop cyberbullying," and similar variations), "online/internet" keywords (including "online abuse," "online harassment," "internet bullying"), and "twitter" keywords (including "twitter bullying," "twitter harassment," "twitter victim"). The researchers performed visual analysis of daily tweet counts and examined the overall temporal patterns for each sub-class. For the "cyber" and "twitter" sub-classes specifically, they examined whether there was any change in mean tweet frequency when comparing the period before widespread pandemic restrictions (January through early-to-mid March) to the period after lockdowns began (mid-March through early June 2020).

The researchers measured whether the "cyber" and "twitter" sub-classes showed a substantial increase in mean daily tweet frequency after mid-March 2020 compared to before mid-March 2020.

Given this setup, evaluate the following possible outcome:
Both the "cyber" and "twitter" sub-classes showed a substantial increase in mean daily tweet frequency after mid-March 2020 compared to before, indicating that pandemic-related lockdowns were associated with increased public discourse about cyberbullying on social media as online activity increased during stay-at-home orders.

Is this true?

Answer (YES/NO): NO